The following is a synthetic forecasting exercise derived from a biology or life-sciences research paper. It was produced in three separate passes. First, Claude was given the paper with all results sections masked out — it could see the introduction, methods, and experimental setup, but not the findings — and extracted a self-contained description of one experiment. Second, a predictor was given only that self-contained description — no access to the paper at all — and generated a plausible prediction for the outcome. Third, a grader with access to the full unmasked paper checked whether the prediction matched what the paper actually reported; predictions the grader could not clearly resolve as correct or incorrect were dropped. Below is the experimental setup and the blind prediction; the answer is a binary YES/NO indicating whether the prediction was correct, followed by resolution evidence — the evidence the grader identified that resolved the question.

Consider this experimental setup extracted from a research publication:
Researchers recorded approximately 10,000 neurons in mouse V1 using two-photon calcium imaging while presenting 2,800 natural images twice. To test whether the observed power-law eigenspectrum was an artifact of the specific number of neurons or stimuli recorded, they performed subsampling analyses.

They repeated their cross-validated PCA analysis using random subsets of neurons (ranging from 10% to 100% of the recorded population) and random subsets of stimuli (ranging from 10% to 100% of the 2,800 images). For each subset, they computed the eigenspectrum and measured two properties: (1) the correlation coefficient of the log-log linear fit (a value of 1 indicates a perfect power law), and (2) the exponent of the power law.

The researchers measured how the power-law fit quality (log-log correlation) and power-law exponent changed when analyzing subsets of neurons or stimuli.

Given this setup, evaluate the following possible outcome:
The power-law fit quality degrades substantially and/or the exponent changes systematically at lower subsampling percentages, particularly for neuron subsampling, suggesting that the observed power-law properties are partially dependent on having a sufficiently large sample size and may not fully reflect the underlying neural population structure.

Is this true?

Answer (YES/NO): NO